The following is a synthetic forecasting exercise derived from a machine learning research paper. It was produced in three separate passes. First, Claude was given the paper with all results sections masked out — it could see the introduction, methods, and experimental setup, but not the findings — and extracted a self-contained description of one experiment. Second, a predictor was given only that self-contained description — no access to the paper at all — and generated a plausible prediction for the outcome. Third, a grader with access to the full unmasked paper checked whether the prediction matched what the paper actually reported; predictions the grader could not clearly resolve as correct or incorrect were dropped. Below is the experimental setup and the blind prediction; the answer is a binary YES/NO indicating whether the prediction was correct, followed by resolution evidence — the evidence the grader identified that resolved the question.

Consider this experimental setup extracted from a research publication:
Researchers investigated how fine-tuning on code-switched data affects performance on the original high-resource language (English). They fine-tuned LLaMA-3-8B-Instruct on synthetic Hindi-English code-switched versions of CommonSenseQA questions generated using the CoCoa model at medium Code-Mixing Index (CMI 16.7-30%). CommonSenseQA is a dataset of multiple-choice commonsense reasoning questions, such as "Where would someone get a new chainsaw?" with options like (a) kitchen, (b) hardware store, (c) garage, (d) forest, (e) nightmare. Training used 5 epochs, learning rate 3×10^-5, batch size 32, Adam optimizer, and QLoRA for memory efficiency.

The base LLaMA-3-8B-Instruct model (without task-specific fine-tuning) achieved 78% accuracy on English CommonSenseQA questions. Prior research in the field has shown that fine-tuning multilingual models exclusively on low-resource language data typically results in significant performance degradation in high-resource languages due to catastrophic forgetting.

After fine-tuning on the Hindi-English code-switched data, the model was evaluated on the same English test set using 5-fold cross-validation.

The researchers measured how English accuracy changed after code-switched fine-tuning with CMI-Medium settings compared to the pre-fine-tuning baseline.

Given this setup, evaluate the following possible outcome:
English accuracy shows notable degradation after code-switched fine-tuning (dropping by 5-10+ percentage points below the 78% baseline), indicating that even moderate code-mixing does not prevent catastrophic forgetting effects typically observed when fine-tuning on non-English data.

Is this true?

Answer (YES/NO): NO